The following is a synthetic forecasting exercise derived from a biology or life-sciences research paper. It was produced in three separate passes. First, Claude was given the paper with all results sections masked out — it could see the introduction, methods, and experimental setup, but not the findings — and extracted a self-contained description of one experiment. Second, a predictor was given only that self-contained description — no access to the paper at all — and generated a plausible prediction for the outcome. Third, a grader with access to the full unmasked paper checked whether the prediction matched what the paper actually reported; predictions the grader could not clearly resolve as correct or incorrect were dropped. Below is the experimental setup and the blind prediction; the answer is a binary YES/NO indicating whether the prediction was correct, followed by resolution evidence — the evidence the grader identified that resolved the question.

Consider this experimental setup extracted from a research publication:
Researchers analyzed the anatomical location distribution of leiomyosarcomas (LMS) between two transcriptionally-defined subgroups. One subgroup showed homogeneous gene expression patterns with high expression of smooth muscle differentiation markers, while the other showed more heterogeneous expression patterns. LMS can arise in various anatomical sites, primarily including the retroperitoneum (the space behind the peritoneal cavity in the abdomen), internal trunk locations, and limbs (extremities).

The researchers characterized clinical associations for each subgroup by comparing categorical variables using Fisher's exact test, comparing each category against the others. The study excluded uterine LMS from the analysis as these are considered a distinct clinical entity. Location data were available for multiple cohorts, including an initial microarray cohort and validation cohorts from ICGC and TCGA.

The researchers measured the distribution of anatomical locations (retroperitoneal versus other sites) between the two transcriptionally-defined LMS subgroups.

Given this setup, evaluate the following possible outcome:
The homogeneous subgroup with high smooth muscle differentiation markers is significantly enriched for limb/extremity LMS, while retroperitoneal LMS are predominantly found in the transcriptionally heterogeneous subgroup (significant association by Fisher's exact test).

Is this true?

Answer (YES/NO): NO